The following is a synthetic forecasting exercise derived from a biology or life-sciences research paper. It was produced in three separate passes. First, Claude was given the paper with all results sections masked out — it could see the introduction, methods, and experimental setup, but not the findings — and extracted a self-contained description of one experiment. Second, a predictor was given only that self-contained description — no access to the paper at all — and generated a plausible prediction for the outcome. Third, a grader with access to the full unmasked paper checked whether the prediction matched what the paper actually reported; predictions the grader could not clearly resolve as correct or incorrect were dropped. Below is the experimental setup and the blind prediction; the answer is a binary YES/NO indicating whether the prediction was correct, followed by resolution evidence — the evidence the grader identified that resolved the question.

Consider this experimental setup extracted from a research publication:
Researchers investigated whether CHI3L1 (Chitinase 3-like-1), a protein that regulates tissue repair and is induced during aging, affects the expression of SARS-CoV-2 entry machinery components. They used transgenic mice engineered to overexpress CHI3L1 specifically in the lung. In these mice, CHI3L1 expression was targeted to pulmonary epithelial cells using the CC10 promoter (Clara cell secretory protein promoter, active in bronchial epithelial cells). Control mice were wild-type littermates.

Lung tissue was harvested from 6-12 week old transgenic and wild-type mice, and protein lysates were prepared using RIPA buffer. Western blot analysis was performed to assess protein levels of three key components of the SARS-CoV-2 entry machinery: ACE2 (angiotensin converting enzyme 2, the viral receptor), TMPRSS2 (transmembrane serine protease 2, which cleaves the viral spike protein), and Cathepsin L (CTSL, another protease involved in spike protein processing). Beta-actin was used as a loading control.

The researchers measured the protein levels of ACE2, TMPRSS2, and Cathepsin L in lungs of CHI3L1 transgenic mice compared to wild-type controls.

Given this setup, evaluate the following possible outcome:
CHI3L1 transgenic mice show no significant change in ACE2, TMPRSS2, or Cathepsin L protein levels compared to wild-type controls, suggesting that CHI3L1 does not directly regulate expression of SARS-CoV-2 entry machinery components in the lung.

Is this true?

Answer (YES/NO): NO